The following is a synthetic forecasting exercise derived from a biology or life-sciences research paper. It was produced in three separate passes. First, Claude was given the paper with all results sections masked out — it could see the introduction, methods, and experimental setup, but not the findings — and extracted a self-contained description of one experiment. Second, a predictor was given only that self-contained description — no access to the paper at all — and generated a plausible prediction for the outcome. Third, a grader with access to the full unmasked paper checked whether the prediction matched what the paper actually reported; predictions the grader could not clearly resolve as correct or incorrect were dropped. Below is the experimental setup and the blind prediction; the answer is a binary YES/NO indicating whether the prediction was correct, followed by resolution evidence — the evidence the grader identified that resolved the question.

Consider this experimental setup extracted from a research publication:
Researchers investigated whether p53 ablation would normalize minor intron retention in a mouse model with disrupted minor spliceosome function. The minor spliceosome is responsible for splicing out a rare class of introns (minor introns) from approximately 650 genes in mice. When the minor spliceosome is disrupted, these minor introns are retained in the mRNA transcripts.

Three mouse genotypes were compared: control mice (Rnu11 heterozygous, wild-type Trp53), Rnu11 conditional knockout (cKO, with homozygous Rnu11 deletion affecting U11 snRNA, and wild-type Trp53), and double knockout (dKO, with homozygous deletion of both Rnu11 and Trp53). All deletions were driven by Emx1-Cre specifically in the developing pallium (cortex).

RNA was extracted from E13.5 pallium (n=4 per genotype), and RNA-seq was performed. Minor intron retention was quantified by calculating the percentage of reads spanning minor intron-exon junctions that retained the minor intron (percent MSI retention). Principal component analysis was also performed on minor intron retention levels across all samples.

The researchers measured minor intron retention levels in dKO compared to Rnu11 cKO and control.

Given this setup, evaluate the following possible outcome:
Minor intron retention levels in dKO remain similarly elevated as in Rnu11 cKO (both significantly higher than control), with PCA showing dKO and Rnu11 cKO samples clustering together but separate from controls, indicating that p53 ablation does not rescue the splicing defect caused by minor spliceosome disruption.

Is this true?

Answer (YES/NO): YES